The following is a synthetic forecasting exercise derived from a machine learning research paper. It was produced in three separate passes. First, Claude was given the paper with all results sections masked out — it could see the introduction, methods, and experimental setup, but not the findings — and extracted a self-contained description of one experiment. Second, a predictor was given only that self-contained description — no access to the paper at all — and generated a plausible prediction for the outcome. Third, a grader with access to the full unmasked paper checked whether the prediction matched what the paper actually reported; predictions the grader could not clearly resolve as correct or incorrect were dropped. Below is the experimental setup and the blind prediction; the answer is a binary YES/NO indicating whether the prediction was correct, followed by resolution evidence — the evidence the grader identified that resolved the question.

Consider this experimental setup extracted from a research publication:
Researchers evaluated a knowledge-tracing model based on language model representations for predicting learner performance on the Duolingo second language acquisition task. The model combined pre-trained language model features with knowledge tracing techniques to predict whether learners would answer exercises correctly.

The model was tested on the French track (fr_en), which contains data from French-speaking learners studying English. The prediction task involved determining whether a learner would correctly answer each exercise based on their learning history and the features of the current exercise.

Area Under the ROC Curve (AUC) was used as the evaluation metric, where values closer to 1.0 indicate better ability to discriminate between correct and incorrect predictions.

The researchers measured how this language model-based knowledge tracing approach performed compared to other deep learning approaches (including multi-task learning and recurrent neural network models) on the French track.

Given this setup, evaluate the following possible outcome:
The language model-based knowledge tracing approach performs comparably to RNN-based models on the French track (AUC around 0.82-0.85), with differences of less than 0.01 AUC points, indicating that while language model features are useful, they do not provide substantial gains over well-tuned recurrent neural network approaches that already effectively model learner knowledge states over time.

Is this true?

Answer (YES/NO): NO